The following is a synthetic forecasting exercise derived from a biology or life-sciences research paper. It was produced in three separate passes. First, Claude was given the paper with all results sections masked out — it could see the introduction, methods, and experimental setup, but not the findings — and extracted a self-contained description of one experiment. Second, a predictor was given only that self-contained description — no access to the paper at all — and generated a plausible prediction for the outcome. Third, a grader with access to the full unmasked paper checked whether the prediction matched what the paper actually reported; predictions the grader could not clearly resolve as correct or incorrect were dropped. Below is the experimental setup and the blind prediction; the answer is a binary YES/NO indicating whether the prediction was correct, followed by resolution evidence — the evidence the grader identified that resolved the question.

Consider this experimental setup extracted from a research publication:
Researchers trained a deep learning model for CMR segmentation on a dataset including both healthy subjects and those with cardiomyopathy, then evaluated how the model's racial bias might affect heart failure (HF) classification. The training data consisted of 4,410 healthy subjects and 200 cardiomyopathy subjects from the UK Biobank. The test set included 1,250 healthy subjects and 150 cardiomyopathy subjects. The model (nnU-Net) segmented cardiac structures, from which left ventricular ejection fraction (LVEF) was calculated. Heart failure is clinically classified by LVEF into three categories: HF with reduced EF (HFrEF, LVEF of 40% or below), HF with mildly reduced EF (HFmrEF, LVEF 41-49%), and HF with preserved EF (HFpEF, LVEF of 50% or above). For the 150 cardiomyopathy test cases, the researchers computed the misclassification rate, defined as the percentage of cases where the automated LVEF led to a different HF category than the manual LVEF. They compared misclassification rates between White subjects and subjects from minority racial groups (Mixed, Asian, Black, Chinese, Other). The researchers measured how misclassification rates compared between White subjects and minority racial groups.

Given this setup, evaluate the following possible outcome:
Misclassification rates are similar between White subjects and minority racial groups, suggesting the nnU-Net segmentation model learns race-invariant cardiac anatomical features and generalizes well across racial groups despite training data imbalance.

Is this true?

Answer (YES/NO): NO